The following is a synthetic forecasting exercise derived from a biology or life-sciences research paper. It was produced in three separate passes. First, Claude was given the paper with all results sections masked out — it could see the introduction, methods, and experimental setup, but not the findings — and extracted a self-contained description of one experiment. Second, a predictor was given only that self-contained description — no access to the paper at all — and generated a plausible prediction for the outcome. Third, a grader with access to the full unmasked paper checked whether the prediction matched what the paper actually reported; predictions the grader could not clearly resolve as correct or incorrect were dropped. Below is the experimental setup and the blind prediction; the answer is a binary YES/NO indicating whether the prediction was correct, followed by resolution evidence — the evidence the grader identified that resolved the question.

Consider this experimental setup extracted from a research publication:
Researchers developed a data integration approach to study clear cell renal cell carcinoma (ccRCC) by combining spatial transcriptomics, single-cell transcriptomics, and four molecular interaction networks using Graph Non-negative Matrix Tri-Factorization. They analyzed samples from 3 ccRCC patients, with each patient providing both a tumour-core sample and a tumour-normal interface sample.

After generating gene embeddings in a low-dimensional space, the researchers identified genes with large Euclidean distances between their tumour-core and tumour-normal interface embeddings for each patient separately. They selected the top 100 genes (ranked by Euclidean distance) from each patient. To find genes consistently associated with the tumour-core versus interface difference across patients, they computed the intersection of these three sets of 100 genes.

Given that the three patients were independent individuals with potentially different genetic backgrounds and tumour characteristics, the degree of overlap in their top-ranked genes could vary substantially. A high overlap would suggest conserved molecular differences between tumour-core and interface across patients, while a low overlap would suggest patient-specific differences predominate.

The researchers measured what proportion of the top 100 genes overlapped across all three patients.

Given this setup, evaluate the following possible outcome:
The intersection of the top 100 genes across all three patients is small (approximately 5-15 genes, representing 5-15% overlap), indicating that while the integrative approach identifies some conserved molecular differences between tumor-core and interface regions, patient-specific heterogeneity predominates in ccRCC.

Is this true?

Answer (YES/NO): NO